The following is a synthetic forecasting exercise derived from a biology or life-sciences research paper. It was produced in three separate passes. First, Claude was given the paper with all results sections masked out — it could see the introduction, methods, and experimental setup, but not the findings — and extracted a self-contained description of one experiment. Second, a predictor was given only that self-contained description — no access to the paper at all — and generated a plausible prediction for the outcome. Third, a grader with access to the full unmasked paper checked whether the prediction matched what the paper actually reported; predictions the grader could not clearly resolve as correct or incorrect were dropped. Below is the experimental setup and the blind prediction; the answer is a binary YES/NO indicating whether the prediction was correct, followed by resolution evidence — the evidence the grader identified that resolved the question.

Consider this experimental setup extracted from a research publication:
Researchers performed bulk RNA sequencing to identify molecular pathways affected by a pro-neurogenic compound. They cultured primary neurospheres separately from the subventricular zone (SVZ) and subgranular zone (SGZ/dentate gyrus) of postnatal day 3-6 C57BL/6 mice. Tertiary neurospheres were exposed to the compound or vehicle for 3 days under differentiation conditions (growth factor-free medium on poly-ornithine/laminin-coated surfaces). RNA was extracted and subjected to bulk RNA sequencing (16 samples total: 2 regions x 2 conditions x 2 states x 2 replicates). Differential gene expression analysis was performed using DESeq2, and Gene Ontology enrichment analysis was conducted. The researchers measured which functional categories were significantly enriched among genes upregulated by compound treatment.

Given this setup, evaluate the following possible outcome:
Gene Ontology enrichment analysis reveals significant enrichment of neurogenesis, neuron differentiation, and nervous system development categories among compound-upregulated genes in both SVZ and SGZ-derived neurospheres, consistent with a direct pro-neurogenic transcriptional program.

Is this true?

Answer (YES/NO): NO